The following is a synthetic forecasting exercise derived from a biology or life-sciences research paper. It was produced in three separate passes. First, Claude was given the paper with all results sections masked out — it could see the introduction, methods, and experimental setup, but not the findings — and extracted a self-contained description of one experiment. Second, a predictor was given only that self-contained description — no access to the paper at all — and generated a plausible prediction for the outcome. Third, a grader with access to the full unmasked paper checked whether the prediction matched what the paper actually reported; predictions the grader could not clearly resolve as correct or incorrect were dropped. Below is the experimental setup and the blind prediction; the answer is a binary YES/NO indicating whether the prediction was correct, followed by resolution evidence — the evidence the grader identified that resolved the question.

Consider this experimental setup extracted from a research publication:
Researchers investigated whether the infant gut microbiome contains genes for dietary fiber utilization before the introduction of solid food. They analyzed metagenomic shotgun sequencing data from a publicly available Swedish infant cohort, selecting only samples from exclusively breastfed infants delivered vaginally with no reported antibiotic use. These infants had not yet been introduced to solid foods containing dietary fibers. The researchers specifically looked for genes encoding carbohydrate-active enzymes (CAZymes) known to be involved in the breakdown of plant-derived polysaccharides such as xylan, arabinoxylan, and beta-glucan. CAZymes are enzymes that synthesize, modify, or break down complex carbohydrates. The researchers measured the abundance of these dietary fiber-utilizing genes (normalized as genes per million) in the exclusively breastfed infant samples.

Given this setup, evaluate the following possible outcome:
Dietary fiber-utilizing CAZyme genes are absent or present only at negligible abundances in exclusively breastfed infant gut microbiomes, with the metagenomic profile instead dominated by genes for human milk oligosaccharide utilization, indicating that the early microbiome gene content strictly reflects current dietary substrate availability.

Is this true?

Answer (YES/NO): NO